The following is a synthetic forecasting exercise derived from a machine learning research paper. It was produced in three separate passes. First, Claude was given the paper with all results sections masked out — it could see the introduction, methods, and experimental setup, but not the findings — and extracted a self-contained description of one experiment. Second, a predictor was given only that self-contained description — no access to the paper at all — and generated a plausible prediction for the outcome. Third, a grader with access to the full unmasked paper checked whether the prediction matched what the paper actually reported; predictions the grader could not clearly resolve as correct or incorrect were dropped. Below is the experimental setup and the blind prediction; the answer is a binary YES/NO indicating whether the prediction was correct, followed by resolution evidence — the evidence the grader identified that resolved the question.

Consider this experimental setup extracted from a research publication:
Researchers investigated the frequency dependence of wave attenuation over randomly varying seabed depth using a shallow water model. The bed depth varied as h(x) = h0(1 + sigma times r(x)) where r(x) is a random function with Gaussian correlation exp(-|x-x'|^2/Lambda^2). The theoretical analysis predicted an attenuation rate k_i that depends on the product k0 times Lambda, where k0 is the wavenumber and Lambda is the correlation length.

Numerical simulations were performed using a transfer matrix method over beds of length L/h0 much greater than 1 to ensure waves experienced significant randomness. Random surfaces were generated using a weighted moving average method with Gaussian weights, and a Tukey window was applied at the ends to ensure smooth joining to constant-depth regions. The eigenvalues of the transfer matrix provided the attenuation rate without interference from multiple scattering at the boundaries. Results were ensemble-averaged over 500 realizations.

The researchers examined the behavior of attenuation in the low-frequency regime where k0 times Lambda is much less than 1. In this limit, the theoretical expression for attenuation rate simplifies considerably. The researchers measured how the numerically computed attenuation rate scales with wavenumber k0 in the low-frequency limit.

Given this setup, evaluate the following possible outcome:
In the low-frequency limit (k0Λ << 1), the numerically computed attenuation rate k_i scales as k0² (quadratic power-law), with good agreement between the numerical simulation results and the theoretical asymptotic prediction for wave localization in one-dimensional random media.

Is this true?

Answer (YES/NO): YES